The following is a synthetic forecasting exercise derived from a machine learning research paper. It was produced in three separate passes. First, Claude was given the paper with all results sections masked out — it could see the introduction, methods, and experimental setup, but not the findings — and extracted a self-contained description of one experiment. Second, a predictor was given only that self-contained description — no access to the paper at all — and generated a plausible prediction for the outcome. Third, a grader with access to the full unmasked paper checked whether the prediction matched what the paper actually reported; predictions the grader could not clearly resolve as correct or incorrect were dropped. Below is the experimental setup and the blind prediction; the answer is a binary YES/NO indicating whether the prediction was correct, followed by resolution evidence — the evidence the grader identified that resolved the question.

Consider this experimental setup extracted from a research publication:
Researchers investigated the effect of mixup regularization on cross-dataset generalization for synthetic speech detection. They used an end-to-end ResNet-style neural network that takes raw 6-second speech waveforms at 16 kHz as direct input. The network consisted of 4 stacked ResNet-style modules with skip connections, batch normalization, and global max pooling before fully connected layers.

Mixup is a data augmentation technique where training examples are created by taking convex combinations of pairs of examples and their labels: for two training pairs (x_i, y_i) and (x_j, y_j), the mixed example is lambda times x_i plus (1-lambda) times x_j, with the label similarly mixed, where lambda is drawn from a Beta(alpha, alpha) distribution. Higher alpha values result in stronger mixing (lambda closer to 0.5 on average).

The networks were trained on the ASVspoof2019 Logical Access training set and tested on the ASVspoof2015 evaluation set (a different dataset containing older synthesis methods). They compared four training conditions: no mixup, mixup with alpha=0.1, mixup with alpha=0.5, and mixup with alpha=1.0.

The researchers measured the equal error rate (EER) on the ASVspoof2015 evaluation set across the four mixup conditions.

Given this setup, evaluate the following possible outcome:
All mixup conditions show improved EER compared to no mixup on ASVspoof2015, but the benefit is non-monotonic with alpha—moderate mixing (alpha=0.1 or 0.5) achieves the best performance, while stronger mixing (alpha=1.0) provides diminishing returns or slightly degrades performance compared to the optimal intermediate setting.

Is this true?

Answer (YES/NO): NO